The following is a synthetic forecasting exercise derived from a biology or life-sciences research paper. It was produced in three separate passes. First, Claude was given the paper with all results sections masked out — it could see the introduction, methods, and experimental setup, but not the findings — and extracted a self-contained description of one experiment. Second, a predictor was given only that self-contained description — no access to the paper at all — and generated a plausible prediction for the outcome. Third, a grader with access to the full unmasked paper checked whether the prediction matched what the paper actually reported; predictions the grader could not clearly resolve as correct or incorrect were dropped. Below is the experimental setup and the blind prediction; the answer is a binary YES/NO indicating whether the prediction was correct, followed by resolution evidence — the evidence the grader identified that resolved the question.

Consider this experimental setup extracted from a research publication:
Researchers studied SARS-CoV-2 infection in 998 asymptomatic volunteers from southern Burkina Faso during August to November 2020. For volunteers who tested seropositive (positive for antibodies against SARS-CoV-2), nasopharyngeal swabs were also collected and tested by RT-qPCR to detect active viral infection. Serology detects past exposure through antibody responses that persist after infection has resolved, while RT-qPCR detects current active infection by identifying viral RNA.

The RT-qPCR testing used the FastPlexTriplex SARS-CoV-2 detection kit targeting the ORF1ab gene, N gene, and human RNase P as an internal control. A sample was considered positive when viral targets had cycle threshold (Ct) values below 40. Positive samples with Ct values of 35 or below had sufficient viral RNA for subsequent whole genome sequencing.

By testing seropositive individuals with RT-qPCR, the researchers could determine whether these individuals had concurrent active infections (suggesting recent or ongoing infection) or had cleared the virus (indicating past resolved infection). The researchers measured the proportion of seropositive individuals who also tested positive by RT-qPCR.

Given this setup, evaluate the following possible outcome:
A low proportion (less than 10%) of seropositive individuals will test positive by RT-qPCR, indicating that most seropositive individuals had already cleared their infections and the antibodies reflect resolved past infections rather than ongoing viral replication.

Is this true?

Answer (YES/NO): NO